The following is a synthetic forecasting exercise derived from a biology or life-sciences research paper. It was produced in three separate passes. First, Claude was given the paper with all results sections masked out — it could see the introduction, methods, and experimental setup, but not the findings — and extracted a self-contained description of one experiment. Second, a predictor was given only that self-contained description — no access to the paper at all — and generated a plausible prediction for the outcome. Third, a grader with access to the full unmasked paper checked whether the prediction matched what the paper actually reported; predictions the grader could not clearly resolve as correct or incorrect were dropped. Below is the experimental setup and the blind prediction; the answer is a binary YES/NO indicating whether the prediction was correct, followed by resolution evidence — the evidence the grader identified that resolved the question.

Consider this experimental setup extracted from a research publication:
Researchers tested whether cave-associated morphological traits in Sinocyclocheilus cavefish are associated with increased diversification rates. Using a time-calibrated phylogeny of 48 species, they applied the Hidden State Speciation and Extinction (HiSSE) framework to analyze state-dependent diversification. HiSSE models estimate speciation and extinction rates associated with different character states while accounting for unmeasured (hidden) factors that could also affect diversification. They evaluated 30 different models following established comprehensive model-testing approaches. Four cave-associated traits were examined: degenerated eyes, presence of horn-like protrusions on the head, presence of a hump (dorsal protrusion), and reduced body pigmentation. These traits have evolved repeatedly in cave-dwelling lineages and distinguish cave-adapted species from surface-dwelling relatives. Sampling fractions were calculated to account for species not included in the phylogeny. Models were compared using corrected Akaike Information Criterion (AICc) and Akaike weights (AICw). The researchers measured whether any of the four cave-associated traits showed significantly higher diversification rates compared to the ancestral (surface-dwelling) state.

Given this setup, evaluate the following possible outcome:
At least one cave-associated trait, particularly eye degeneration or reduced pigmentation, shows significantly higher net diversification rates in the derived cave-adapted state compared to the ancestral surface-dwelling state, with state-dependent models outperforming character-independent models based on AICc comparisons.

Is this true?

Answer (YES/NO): YES